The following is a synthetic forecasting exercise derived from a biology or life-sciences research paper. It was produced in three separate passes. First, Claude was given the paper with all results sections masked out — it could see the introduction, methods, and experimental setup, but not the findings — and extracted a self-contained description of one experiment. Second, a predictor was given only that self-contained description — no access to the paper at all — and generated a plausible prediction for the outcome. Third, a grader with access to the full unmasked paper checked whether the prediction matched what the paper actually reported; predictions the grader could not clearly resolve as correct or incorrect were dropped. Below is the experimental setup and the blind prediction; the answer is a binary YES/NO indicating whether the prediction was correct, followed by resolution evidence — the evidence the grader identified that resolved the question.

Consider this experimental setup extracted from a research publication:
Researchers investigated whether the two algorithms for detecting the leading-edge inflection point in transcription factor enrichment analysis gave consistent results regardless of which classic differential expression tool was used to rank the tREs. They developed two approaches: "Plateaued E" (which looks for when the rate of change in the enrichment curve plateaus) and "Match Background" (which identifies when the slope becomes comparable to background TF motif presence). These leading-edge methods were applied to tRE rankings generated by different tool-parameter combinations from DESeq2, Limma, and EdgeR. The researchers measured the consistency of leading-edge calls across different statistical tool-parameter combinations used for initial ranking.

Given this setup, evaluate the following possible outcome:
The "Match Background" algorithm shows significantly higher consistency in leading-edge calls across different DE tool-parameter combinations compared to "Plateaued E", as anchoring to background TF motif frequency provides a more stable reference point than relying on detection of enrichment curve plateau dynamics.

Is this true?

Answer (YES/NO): NO